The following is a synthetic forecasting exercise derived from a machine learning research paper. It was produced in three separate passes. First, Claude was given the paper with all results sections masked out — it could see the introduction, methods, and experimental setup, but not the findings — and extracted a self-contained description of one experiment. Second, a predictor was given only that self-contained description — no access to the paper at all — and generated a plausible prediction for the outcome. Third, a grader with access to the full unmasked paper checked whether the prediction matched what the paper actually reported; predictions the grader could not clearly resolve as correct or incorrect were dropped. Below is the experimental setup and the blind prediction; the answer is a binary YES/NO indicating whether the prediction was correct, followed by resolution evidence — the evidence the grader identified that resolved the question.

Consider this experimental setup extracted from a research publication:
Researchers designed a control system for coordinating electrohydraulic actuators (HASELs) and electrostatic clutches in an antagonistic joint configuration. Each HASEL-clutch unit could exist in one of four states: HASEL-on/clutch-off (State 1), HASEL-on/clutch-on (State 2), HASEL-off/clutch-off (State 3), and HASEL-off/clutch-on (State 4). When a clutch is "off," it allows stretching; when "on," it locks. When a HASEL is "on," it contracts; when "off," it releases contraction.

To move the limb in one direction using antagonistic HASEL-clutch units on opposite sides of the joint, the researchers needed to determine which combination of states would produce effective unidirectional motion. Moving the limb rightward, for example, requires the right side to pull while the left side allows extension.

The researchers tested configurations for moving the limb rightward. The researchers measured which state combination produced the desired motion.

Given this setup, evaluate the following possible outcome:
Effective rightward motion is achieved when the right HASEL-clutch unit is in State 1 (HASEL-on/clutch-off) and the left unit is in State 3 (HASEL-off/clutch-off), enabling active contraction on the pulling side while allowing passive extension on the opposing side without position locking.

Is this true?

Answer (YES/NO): NO